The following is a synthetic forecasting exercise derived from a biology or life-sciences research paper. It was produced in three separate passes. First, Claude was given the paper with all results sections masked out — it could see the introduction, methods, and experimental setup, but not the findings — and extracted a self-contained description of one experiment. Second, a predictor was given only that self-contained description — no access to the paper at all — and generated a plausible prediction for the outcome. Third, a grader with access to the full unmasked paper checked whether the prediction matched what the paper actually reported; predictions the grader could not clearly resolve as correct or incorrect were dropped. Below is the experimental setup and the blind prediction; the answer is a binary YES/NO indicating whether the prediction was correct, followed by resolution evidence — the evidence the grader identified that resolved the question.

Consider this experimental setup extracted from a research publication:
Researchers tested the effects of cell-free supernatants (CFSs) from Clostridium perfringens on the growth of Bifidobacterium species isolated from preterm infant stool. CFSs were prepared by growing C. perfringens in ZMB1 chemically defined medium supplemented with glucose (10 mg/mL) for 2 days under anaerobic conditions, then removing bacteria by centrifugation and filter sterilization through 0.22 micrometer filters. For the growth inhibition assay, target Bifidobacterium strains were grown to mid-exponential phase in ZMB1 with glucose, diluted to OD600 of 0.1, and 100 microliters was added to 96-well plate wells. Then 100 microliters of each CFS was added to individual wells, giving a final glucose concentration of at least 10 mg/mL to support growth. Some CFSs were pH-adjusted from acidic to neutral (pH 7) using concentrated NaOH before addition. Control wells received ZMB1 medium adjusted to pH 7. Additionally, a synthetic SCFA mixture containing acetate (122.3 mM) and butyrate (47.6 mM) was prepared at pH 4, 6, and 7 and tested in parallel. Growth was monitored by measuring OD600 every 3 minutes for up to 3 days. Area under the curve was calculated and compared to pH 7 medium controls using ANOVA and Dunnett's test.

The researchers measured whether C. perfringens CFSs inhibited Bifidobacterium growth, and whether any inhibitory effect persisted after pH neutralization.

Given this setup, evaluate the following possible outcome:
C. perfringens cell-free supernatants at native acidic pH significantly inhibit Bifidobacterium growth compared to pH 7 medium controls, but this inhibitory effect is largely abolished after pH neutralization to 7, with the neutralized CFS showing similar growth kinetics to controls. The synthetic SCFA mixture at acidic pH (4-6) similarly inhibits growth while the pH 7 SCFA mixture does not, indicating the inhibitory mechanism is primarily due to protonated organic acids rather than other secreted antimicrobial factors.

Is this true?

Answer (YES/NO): NO